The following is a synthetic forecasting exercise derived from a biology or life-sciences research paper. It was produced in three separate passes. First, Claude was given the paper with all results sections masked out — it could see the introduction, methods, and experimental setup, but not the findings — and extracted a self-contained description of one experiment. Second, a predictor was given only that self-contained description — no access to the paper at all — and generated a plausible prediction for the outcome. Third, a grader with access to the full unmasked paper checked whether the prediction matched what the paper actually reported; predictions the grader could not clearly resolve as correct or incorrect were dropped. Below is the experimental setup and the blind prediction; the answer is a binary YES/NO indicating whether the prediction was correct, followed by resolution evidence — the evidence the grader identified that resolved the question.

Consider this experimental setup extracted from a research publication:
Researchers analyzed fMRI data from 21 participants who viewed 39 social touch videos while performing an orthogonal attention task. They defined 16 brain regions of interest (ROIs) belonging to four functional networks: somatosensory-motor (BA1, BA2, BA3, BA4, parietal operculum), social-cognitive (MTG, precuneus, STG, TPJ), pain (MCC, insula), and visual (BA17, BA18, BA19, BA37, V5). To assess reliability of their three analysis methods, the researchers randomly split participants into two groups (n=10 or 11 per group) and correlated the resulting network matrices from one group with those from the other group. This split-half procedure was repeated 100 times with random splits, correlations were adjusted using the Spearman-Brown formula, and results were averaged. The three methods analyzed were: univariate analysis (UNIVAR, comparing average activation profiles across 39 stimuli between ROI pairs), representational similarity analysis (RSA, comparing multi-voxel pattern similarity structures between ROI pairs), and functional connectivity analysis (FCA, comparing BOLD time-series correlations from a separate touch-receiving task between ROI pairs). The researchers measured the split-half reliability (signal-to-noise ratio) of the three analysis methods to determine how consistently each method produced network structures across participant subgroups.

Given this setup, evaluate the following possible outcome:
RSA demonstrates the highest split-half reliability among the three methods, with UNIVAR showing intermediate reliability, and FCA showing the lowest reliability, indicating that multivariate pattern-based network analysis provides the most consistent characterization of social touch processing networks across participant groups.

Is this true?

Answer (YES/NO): NO